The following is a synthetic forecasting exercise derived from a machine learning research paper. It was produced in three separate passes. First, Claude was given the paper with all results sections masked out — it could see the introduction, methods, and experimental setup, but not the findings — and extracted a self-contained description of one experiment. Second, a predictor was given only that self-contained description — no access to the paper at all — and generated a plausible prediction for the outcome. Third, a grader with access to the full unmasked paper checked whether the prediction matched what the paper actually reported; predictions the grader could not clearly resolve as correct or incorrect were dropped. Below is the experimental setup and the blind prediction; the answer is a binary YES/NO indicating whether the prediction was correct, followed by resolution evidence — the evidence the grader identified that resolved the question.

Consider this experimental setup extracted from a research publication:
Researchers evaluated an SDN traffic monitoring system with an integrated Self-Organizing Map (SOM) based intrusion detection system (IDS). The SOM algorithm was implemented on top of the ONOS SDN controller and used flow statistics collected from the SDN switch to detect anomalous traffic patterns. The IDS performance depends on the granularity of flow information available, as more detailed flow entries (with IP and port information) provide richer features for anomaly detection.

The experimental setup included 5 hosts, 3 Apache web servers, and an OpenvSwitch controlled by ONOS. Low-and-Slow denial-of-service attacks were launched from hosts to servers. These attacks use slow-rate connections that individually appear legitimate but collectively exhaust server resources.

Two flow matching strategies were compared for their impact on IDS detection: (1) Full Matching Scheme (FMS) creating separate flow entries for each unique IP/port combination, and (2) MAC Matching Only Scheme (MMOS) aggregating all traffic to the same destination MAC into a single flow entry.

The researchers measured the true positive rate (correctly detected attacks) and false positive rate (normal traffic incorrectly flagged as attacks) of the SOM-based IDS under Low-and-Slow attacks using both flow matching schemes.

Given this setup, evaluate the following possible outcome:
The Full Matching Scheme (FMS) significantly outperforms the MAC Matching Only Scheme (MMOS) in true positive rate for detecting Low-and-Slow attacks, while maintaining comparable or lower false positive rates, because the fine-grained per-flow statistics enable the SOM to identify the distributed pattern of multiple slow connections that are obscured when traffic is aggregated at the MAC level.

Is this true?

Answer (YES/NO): NO